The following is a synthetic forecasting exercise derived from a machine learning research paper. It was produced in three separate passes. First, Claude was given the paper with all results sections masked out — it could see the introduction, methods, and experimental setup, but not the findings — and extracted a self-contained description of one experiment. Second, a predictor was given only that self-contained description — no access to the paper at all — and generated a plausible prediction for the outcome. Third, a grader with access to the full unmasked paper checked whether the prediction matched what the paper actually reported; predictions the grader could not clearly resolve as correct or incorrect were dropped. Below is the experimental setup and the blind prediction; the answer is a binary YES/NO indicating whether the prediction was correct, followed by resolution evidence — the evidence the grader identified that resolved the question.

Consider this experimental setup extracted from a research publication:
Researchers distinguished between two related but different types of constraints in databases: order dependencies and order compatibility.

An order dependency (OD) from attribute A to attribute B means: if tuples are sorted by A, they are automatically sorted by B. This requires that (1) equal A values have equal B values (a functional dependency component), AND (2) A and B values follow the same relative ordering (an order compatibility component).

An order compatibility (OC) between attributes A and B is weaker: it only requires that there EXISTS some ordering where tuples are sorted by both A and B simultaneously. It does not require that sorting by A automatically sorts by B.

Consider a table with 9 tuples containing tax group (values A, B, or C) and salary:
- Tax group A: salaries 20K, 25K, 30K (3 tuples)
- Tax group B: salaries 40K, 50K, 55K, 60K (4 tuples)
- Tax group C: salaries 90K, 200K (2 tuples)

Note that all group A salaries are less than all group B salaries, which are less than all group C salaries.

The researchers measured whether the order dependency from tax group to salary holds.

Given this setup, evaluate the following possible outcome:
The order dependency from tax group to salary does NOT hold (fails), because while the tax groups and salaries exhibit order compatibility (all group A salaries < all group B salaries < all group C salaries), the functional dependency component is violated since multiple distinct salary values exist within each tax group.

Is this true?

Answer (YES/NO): YES